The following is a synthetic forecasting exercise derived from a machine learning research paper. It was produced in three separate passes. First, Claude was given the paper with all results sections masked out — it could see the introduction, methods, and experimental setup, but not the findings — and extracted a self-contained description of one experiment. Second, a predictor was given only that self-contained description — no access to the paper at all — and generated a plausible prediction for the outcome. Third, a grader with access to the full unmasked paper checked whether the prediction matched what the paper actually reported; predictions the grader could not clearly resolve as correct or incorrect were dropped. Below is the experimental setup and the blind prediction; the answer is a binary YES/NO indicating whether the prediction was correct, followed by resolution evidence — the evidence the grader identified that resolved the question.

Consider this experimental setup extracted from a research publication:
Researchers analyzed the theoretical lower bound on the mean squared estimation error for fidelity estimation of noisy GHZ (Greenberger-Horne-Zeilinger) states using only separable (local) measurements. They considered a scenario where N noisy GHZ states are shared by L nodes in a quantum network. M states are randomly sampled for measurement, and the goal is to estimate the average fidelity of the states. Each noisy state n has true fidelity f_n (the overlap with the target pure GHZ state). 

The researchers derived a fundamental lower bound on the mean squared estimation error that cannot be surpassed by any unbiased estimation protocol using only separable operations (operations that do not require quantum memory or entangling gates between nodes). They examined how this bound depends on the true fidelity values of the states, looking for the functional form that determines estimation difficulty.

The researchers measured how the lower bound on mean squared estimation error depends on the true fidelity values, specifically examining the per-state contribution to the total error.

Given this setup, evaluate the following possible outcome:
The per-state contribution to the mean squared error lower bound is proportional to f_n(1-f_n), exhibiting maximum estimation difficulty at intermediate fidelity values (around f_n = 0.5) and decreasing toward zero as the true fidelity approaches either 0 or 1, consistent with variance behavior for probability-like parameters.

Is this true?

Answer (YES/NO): NO